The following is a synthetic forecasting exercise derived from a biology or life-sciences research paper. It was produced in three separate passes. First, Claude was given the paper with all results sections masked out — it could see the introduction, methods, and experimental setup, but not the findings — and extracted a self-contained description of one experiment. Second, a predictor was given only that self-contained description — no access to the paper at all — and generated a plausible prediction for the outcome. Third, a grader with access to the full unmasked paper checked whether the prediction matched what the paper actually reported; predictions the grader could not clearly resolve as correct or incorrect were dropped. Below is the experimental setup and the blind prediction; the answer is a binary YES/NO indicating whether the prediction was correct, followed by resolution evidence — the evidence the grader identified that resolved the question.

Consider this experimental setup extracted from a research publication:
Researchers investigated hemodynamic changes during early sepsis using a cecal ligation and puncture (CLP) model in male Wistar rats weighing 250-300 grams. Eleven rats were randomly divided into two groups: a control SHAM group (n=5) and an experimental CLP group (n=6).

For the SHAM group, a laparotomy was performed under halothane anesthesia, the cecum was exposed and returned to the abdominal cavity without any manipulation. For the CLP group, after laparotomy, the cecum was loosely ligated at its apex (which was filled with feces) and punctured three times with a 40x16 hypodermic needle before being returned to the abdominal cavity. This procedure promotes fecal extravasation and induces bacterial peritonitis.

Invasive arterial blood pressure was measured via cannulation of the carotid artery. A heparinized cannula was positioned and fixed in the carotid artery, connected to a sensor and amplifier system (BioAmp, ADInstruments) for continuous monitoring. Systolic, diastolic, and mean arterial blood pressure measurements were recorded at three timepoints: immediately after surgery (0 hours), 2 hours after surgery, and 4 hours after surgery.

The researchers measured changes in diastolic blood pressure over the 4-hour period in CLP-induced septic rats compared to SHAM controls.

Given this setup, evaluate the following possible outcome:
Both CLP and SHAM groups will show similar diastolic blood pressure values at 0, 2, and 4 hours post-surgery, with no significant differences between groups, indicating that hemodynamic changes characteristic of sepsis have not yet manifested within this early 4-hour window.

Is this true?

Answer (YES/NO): NO